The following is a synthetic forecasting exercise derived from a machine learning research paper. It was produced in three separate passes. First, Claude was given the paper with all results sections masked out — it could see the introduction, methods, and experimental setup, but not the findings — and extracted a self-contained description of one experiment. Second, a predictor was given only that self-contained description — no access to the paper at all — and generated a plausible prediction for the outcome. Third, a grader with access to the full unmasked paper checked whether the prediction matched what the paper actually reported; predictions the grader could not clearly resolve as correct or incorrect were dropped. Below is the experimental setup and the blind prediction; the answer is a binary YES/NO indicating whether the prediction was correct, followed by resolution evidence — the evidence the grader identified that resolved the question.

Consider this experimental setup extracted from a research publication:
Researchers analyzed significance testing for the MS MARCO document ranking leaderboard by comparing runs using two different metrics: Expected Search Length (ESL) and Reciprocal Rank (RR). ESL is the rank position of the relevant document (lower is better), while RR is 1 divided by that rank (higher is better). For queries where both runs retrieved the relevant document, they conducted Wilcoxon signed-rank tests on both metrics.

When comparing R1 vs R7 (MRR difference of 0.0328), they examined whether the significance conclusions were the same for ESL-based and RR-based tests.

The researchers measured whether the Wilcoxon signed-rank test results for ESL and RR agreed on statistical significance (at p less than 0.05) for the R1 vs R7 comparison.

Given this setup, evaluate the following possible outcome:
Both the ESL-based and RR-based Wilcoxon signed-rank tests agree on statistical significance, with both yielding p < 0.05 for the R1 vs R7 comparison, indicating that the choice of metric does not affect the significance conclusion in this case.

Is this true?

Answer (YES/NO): NO